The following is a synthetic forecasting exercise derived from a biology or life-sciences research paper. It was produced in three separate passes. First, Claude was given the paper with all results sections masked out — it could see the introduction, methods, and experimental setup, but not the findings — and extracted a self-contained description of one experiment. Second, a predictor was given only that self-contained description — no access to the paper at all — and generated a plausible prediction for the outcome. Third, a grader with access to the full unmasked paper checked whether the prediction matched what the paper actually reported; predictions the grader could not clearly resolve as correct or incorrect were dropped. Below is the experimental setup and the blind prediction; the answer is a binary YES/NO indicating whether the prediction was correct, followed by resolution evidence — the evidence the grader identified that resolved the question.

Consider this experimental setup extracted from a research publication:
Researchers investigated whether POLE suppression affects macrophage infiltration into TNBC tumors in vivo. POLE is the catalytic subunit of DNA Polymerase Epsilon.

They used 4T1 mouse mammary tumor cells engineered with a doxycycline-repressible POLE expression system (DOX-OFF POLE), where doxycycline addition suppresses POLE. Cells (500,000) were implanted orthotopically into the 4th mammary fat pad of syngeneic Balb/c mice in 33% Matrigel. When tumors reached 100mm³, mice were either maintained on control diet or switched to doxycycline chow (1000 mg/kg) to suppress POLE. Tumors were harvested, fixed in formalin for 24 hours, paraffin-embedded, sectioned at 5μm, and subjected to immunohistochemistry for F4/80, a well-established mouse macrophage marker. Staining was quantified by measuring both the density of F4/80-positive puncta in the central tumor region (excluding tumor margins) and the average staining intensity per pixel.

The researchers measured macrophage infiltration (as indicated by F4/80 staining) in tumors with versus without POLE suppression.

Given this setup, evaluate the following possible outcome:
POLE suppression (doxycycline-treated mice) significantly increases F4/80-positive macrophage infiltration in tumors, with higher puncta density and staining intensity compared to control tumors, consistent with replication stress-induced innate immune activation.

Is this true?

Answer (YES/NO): YES